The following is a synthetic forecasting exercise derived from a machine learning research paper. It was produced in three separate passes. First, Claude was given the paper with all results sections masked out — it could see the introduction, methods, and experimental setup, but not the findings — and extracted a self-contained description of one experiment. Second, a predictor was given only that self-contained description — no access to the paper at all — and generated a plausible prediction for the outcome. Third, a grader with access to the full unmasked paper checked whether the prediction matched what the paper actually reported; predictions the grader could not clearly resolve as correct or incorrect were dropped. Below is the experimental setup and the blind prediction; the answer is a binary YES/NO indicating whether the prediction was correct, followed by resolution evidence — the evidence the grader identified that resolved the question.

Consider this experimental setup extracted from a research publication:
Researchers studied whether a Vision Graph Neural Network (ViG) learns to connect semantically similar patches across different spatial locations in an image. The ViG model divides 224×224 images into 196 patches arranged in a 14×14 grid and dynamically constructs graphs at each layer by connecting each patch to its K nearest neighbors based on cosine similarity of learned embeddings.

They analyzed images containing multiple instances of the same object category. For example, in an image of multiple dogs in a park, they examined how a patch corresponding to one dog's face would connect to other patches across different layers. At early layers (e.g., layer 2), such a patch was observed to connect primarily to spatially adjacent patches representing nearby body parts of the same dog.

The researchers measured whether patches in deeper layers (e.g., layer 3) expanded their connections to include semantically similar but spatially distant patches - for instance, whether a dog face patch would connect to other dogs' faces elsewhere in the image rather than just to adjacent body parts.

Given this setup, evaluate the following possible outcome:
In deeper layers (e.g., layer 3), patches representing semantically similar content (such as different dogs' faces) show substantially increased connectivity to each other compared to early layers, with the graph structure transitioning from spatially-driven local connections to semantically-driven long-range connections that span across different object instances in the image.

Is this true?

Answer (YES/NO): YES